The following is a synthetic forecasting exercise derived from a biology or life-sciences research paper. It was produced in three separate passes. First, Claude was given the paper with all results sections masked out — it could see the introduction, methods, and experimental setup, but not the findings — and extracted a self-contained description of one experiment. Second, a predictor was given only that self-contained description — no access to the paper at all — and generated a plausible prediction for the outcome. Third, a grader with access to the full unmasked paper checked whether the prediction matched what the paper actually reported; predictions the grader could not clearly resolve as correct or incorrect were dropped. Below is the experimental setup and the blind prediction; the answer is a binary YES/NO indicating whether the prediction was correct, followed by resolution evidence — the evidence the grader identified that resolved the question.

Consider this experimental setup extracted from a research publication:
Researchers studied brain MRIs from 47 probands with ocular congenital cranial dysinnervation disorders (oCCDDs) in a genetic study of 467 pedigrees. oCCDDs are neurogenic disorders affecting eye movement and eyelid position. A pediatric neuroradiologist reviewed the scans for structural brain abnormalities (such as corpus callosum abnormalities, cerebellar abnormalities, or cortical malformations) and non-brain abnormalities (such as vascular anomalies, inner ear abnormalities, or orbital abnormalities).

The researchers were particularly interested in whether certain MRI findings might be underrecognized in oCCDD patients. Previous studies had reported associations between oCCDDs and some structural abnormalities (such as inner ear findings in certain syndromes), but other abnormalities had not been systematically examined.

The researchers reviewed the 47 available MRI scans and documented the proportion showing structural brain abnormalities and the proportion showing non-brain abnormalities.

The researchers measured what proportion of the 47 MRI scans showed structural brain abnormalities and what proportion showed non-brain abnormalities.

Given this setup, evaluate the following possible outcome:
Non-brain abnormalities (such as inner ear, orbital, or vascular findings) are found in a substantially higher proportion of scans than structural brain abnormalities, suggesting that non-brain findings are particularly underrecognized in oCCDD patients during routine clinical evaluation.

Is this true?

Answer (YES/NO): NO